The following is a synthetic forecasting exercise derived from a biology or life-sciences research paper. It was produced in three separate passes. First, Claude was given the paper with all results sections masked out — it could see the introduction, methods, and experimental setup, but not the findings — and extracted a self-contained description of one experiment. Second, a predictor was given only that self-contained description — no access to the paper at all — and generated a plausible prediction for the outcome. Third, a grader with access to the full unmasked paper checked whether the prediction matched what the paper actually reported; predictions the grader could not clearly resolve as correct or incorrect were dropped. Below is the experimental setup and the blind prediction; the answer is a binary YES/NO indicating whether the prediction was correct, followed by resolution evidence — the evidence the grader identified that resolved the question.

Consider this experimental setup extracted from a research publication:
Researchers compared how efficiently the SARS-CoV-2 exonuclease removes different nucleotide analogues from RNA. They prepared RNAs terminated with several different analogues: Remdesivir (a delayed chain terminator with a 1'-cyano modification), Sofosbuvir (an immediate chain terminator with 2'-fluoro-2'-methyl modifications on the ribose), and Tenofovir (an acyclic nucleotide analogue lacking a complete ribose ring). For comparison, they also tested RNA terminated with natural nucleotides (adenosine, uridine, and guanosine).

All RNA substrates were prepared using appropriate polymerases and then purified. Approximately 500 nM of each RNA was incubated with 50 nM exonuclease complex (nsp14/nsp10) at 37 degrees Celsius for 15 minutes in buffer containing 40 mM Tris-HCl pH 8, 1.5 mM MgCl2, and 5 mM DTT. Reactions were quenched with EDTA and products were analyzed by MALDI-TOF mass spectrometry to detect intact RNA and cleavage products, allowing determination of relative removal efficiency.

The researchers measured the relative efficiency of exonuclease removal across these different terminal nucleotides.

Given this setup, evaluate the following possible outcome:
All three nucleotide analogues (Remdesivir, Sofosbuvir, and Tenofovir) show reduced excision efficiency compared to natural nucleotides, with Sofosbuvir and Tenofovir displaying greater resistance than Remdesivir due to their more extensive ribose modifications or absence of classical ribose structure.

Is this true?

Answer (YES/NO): NO